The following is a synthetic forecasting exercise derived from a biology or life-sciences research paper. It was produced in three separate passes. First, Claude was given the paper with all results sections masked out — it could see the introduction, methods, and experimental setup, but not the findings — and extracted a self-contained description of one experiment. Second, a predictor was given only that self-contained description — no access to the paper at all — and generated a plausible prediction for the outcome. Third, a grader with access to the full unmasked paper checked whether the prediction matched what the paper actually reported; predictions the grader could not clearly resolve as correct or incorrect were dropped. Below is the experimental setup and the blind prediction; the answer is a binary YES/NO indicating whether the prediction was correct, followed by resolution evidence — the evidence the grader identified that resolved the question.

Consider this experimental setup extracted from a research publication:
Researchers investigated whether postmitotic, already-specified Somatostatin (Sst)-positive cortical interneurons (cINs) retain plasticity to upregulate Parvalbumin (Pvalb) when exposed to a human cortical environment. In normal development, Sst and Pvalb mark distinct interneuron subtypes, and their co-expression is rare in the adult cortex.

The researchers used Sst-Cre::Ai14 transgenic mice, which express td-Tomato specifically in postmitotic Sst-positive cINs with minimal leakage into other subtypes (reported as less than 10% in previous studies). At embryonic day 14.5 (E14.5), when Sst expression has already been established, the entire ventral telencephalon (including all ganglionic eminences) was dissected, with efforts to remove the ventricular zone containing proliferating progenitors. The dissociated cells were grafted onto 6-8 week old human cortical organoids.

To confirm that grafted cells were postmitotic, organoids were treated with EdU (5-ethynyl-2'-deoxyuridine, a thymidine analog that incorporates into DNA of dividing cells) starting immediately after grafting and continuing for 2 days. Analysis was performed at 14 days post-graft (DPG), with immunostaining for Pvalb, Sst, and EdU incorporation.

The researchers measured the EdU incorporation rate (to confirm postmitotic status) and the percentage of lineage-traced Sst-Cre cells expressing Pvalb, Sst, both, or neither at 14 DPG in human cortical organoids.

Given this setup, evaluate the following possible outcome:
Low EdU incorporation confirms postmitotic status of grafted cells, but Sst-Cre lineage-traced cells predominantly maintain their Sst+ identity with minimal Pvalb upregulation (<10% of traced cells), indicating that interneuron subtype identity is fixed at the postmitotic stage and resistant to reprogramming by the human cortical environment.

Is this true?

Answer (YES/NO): NO